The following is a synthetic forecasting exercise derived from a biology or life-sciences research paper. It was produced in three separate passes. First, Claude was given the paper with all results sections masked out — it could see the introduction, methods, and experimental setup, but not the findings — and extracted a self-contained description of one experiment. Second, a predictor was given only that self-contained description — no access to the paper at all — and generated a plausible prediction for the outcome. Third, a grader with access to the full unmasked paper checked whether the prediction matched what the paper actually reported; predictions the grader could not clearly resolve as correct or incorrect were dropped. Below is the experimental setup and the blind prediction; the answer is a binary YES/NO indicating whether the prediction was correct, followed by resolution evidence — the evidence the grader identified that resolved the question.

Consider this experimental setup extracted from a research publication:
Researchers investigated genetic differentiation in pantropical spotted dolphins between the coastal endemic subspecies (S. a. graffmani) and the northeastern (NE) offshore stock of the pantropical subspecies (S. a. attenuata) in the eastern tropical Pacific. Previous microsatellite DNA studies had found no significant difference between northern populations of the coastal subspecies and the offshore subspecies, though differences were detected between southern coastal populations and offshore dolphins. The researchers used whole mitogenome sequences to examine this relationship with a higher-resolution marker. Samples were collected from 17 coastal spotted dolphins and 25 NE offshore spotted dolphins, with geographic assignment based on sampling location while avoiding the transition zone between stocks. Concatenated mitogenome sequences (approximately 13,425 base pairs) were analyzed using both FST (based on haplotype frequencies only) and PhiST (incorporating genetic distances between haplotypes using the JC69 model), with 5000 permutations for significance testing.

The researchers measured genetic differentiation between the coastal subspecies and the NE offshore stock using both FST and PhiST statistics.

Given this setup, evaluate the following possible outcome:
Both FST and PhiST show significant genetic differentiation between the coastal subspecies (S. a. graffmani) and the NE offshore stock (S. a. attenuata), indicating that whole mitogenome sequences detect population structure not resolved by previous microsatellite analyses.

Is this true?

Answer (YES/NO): NO